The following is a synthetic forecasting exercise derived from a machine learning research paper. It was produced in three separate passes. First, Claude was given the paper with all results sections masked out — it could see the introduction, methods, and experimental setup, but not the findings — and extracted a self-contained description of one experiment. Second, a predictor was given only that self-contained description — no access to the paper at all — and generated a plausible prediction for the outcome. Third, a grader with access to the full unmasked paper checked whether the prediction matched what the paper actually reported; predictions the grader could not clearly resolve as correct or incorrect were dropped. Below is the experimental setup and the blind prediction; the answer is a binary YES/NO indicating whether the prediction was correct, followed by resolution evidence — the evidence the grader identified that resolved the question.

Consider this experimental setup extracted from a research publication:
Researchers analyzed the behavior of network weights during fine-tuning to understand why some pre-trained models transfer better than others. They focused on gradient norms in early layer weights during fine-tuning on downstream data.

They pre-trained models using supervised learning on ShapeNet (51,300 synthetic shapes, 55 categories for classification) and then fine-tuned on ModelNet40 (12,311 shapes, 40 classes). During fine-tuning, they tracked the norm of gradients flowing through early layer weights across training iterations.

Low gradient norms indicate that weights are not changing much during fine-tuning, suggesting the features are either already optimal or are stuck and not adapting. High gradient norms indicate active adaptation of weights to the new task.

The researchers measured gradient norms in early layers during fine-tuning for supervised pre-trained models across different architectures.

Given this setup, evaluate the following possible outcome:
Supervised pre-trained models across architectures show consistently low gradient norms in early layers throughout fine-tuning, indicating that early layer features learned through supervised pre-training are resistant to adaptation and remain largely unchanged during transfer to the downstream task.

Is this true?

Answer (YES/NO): YES